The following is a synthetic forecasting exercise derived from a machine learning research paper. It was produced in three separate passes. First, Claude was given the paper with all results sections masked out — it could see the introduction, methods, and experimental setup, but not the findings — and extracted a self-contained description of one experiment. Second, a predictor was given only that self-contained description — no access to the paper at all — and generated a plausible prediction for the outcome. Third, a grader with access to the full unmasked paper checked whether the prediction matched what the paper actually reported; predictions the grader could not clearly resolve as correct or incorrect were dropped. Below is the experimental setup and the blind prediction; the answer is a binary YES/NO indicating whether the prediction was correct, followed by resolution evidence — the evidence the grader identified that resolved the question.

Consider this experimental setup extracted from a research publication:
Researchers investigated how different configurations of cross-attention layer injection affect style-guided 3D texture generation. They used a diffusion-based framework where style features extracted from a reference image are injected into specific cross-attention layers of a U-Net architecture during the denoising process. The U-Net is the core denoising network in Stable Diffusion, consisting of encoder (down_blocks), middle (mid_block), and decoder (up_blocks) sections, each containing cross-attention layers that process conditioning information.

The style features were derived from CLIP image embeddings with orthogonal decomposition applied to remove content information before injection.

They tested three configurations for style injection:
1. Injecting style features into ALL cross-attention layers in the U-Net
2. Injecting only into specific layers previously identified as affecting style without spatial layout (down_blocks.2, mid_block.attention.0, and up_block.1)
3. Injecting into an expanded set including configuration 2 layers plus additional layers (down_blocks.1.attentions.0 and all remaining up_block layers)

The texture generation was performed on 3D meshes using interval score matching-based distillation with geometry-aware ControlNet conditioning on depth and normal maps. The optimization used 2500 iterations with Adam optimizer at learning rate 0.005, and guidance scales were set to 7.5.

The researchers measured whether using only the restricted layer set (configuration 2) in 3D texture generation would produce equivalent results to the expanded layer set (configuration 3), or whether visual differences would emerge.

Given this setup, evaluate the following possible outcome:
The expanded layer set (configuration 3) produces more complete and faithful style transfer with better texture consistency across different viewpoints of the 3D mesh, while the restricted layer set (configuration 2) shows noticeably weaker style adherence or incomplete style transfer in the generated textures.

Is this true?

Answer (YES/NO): YES